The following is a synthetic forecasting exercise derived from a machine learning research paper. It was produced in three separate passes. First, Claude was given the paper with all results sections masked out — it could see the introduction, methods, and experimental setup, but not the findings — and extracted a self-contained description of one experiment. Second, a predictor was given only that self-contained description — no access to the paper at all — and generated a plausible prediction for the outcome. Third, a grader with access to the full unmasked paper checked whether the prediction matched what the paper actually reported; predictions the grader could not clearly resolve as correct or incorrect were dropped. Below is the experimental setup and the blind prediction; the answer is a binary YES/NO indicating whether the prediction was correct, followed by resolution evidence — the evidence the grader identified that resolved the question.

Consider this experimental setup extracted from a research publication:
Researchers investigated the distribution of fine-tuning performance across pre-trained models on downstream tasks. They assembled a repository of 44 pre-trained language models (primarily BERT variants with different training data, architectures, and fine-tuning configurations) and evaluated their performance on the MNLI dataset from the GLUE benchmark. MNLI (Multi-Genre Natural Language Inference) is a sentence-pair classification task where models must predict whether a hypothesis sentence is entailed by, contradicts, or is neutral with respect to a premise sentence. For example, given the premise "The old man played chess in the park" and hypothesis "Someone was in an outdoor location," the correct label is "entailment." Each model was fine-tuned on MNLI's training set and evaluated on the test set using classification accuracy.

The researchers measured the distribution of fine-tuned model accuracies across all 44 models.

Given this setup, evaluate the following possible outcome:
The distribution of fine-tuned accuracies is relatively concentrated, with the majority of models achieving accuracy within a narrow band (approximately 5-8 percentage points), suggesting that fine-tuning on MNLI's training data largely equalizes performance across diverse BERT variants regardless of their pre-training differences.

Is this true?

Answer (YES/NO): NO